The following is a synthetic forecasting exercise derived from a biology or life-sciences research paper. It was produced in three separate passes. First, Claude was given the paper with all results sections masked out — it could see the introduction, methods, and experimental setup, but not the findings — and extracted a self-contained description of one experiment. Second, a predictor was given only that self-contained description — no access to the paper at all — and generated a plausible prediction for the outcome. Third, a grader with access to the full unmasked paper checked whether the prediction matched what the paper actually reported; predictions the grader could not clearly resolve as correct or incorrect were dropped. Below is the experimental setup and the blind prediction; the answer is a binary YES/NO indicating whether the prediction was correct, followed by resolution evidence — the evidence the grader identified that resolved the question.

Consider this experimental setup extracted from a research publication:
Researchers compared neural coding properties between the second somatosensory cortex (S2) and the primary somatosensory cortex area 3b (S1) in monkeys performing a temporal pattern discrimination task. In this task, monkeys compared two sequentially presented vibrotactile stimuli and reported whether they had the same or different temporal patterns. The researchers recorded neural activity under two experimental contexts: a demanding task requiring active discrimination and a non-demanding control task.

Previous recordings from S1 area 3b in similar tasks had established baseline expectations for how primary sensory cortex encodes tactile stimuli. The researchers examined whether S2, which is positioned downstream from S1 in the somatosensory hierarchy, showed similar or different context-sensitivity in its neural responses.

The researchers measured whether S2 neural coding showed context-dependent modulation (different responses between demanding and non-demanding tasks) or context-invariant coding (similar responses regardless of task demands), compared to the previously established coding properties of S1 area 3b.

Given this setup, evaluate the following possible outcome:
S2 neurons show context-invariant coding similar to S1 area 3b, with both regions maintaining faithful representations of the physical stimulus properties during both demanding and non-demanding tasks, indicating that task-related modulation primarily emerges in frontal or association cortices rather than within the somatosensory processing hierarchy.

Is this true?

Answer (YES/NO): NO